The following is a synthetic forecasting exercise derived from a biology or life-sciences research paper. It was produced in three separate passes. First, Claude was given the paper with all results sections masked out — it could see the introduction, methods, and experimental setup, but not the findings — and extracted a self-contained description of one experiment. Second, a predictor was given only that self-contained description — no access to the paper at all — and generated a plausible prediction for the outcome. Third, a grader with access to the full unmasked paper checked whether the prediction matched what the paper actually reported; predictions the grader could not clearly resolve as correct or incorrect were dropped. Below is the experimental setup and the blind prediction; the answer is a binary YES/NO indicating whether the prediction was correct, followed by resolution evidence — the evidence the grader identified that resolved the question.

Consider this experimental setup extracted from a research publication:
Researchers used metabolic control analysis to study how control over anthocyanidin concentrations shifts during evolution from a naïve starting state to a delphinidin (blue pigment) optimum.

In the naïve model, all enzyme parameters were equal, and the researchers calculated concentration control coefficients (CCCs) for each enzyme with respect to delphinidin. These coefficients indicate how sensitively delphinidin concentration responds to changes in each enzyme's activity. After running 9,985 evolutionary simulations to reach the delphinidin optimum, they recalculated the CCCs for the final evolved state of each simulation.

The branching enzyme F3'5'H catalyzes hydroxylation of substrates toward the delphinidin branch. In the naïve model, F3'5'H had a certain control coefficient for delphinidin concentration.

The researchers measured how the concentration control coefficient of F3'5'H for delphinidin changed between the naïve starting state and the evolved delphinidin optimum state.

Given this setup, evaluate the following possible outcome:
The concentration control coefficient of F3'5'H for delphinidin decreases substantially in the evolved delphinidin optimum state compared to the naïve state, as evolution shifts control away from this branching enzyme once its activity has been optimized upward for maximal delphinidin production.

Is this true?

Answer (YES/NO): NO